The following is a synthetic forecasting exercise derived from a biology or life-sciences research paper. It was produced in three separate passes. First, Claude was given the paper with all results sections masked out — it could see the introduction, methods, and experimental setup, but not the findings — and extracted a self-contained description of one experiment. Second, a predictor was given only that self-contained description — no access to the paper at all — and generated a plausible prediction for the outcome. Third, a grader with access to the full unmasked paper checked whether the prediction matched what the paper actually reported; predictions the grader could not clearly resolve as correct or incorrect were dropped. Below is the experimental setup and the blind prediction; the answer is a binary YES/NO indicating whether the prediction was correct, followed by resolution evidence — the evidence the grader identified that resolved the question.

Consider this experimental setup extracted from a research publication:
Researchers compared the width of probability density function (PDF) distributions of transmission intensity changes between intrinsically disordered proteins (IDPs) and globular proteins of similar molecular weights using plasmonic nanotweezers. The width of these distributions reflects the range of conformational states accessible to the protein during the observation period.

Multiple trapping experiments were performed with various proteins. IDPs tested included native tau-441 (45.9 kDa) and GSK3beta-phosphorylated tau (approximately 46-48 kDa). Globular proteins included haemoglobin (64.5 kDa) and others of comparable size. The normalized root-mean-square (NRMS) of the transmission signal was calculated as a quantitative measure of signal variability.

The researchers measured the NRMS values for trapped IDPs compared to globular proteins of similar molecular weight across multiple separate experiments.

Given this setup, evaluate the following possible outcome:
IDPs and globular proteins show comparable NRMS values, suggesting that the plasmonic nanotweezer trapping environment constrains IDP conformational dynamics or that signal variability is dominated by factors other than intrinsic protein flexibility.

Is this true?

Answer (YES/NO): NO